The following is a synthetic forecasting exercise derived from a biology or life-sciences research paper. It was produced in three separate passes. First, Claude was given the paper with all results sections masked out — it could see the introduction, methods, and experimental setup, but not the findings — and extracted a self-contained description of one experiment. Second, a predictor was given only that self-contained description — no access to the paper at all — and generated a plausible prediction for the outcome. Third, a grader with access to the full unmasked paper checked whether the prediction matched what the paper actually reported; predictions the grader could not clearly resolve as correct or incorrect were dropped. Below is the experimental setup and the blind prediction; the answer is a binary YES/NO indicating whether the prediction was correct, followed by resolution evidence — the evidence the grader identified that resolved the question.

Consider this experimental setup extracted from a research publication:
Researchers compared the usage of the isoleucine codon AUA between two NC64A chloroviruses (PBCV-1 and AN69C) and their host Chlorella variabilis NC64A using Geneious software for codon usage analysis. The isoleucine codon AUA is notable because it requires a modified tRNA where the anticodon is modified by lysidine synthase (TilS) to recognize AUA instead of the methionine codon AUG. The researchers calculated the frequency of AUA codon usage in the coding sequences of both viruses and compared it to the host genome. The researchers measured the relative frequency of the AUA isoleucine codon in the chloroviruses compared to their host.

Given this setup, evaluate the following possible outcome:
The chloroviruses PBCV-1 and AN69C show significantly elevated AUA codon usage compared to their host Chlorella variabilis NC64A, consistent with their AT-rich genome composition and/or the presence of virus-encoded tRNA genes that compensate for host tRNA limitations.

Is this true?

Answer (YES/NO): YES